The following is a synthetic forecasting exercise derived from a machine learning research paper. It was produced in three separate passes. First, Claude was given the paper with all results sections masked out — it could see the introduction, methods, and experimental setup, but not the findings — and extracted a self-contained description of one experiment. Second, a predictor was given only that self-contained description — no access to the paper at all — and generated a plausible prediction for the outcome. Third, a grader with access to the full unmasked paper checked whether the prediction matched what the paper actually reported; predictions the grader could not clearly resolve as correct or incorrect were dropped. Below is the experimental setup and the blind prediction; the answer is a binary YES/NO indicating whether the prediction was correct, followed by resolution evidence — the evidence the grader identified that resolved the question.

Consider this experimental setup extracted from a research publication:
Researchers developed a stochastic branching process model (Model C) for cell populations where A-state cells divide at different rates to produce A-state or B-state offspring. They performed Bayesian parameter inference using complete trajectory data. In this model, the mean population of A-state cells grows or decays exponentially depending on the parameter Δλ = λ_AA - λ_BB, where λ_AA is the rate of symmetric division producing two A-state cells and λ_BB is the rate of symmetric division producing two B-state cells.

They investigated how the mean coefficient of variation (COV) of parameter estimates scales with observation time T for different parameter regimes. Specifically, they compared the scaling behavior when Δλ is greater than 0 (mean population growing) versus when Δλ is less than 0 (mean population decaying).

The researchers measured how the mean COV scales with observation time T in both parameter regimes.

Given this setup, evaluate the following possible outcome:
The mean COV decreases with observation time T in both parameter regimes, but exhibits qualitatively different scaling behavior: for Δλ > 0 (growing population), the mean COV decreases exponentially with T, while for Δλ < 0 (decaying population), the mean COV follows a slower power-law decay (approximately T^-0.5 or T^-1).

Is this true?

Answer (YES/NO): NO